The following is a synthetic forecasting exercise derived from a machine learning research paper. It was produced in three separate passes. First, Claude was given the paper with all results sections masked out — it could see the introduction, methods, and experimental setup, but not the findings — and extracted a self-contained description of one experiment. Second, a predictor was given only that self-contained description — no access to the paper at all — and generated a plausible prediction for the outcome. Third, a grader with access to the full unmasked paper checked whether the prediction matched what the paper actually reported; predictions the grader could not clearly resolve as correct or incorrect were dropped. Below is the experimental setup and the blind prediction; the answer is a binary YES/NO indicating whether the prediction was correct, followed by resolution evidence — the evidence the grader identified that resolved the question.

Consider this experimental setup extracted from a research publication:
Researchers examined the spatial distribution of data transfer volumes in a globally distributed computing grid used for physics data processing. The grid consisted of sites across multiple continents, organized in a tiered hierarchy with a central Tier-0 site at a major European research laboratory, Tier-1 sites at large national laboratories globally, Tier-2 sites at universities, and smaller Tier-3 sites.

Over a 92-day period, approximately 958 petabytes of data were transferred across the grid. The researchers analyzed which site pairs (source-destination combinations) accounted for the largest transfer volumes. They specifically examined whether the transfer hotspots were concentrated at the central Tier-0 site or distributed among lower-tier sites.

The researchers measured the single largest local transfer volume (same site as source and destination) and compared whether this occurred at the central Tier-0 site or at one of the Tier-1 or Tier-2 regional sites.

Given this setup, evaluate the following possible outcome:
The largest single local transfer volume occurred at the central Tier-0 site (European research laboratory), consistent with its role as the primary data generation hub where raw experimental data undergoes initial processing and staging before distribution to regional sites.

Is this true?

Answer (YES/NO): NO